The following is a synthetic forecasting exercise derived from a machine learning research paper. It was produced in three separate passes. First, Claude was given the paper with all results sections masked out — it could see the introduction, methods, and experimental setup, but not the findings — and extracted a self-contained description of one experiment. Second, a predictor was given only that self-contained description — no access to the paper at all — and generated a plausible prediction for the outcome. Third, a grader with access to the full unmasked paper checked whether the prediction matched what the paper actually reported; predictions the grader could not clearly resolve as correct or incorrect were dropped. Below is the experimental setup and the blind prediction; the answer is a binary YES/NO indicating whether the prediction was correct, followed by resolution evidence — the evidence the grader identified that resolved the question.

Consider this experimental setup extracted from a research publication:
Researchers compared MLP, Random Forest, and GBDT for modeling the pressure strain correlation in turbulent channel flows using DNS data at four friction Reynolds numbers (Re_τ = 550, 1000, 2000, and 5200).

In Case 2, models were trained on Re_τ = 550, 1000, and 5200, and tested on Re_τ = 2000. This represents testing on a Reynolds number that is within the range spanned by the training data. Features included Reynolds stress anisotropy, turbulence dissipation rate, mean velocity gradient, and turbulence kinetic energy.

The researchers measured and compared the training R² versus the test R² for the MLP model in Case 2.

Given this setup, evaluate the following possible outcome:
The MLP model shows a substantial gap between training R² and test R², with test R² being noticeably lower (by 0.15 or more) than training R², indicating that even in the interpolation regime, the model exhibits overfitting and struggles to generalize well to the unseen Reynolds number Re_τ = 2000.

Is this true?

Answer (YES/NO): NO